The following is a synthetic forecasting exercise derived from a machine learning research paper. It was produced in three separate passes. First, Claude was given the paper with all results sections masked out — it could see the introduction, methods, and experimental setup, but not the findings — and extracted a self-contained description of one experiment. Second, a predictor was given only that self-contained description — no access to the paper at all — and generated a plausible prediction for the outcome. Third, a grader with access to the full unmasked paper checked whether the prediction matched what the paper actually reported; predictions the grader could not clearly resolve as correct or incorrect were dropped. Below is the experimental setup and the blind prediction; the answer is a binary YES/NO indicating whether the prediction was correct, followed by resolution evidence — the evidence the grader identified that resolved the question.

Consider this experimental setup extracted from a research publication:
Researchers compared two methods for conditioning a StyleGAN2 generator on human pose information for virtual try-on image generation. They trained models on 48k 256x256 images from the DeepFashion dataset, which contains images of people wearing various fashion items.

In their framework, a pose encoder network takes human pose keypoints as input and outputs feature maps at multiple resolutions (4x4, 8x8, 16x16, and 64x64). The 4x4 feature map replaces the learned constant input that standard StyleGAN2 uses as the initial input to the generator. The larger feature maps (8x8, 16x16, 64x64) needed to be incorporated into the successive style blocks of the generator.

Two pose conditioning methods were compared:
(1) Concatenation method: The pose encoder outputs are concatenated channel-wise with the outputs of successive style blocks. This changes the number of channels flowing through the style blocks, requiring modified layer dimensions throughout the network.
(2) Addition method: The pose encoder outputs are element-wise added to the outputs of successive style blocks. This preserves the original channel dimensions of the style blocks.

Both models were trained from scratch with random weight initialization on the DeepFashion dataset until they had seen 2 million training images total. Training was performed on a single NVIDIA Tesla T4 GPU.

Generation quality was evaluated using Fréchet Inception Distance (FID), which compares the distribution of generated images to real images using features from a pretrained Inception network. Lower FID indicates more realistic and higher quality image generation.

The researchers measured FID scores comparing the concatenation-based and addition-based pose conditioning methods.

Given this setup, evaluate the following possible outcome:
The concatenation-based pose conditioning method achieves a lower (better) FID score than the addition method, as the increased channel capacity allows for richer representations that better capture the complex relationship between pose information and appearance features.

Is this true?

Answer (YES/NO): YES